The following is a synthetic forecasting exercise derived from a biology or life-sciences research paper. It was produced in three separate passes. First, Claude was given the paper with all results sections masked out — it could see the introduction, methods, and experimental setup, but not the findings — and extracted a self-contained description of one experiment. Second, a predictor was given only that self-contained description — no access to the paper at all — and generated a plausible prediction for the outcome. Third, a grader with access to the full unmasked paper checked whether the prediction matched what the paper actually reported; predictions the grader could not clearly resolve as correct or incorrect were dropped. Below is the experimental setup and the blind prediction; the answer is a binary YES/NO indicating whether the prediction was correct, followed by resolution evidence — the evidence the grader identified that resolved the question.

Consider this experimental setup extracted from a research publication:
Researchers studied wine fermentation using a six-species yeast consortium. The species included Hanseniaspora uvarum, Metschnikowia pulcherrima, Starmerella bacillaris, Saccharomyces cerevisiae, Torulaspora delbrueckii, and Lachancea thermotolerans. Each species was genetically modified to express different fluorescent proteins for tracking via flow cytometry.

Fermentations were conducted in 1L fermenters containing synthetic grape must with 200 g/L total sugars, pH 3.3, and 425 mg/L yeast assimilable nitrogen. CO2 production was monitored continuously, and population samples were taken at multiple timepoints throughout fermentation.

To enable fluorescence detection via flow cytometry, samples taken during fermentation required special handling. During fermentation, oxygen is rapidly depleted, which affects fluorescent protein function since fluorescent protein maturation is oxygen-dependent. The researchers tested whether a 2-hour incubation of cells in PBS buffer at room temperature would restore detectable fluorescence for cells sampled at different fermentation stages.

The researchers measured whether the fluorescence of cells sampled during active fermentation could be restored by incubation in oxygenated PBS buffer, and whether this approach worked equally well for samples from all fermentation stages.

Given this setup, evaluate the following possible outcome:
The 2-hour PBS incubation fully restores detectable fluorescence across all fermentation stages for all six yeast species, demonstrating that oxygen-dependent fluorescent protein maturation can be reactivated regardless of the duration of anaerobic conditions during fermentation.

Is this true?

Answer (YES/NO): NO